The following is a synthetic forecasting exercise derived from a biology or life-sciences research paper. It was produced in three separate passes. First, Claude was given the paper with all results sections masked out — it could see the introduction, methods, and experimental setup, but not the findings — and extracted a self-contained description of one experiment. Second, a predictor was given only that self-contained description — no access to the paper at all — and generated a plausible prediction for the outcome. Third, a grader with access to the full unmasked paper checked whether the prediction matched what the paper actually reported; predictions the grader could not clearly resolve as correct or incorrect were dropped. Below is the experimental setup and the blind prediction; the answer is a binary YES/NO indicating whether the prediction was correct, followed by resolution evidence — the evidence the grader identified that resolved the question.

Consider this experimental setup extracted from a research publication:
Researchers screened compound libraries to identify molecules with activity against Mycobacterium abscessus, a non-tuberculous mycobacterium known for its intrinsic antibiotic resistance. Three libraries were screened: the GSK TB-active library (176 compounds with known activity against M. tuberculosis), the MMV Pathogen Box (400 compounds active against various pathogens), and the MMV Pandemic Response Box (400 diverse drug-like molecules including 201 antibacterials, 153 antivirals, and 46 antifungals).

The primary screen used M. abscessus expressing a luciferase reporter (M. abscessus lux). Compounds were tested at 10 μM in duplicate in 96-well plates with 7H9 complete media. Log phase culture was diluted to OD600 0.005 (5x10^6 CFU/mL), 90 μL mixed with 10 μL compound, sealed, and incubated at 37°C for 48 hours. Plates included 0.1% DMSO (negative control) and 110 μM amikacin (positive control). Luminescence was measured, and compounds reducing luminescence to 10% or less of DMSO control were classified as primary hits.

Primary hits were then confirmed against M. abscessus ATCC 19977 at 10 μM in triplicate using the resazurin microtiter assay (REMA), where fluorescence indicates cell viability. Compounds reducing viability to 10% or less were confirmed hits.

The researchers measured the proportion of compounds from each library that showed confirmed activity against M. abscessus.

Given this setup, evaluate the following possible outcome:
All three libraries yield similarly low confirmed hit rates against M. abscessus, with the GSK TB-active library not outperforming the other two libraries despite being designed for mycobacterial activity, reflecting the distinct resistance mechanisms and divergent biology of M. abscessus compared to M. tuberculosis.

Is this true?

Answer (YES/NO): NO